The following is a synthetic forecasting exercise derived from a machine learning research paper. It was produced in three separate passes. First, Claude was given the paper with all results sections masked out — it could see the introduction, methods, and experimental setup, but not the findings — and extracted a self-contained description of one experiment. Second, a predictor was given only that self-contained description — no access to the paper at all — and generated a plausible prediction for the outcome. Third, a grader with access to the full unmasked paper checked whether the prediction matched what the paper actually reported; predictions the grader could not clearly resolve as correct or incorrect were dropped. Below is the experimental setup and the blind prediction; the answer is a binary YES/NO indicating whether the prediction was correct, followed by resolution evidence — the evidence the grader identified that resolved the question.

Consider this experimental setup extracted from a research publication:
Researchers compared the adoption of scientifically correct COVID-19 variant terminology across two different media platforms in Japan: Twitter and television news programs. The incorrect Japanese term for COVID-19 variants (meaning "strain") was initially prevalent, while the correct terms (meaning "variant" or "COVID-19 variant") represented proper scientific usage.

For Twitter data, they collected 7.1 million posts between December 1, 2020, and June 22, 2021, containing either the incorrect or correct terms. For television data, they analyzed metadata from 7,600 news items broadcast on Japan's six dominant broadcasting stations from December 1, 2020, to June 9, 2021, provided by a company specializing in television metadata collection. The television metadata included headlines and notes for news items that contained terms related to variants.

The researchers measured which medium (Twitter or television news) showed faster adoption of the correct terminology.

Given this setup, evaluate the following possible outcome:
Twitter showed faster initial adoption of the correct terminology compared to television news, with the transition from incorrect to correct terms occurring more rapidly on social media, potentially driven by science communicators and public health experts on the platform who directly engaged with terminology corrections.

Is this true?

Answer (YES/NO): YES